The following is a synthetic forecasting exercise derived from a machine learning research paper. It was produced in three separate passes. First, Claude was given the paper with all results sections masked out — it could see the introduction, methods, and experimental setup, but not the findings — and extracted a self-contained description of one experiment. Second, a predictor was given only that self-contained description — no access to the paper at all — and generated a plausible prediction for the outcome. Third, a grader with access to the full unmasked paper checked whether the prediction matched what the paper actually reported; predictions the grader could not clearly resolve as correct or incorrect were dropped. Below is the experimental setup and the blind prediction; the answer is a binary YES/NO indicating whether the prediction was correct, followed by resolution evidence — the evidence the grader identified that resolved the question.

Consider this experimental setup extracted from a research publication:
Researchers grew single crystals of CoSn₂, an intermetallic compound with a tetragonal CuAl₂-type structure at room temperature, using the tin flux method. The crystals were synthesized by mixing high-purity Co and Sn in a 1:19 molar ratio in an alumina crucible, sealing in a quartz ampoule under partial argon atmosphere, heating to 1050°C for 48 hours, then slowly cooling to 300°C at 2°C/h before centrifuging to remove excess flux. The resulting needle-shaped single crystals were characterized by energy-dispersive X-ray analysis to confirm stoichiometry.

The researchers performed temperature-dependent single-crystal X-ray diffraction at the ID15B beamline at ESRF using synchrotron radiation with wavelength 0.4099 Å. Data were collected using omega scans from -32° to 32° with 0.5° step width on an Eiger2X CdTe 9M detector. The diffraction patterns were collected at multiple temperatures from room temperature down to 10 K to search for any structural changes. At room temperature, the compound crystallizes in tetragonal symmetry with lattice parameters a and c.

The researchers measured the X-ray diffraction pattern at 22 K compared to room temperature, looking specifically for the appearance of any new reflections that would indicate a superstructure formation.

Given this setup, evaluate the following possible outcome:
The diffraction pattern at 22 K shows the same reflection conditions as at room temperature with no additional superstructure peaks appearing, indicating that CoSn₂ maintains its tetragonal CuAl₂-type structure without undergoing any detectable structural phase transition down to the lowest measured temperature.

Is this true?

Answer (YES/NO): NO